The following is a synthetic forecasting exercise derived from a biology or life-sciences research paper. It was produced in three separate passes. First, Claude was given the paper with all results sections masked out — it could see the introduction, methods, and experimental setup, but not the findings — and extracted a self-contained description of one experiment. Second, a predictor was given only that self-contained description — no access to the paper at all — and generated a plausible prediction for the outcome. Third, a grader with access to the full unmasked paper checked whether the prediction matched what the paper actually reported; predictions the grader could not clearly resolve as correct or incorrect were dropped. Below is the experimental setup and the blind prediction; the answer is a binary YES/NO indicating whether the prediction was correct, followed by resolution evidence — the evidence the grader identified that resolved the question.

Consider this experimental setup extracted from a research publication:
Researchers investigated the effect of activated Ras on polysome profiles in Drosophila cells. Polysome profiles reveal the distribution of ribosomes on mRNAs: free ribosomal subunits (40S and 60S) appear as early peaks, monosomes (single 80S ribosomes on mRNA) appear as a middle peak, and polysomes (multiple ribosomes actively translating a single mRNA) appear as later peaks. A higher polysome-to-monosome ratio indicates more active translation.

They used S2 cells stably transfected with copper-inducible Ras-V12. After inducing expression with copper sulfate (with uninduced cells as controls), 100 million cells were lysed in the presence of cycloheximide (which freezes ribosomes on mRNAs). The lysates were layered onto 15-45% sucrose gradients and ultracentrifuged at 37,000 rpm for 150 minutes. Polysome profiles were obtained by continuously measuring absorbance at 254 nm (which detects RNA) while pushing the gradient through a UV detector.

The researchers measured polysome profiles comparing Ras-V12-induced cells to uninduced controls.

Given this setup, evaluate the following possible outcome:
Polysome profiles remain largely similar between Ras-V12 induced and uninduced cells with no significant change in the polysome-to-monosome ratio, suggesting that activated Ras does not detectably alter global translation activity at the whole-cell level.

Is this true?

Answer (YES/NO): NO